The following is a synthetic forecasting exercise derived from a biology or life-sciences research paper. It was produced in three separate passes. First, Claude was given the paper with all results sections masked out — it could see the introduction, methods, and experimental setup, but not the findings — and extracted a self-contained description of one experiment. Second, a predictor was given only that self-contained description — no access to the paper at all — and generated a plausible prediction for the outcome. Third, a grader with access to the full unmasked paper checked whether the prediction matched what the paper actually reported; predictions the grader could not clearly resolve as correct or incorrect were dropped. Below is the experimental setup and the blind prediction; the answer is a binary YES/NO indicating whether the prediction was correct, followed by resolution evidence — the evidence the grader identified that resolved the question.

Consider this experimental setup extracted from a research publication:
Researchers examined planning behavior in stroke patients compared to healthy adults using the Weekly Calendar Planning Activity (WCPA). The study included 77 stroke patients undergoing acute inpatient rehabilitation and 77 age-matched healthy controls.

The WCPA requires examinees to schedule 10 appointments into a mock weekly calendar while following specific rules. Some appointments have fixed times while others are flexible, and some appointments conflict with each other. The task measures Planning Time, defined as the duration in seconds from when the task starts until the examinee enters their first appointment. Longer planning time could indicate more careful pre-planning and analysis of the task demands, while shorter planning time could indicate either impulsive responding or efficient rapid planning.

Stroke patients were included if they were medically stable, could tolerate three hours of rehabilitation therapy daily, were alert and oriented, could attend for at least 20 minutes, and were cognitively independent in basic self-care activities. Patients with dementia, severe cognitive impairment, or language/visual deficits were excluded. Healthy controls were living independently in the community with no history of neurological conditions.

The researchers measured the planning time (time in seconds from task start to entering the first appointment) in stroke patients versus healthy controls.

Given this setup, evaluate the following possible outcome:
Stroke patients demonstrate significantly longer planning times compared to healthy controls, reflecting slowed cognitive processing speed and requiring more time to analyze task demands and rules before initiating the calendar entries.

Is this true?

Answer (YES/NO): NO